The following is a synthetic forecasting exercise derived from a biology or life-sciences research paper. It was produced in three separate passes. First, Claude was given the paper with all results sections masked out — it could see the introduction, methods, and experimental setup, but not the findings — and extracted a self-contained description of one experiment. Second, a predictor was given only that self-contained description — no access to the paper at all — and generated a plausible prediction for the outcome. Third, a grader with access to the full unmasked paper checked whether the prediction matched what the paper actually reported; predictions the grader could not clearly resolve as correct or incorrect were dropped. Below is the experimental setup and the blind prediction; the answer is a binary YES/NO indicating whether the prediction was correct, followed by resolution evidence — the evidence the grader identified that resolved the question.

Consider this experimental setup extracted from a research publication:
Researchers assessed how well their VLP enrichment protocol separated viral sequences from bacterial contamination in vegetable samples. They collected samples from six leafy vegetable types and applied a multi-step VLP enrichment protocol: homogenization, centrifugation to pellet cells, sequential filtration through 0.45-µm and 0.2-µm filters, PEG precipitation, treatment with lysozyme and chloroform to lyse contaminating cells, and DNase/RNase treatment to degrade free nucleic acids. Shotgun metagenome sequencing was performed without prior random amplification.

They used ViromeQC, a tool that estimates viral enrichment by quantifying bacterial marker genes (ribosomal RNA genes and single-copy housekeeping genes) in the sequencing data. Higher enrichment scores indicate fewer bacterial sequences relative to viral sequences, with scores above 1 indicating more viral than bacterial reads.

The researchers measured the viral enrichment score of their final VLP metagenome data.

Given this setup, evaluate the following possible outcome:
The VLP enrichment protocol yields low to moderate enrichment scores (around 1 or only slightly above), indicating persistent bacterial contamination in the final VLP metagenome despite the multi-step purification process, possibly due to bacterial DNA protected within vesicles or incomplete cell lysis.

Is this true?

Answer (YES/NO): NO